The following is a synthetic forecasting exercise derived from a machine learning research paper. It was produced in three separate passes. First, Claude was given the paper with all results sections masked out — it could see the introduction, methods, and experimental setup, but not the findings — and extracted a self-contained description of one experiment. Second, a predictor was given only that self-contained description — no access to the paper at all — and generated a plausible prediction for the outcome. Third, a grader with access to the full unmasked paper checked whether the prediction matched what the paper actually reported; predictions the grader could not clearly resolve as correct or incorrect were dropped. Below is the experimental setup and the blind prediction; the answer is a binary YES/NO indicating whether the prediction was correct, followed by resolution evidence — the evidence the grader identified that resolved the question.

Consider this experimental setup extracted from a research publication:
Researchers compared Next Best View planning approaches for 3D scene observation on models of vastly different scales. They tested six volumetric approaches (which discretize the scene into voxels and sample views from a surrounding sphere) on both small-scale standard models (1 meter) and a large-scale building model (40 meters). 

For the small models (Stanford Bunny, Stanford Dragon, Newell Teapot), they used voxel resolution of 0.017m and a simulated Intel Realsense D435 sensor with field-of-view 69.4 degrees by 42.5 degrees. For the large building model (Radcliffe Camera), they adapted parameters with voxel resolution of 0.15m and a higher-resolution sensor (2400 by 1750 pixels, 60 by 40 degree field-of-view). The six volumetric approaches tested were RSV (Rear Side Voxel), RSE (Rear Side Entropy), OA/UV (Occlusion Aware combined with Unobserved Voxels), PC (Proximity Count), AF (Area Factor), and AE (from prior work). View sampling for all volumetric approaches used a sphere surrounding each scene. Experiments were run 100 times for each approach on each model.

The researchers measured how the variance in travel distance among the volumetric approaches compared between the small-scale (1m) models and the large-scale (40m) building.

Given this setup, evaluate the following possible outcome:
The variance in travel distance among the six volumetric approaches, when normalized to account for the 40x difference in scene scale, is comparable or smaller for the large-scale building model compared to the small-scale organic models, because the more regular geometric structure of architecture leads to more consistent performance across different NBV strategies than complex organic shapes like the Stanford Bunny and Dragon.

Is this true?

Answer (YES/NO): NO